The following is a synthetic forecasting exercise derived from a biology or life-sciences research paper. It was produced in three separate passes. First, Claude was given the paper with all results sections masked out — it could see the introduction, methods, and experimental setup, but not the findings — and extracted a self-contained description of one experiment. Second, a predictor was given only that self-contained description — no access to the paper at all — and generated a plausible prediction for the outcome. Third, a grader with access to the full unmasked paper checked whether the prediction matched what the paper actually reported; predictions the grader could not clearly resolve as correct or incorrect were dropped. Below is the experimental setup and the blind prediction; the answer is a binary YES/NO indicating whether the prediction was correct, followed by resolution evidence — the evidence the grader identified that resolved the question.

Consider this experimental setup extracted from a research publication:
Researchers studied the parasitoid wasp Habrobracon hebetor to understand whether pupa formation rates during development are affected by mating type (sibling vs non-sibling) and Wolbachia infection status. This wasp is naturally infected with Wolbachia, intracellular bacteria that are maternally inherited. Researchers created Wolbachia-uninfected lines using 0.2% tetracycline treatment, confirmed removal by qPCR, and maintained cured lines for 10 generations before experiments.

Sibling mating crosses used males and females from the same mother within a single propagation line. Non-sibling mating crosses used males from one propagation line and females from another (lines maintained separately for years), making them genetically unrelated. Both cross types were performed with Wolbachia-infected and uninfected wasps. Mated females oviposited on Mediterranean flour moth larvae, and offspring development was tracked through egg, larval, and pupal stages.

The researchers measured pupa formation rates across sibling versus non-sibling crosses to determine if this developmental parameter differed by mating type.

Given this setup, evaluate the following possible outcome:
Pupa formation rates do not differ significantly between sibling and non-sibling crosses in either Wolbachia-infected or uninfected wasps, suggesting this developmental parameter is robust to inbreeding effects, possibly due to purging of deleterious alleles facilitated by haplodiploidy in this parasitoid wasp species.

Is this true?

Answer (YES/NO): NO